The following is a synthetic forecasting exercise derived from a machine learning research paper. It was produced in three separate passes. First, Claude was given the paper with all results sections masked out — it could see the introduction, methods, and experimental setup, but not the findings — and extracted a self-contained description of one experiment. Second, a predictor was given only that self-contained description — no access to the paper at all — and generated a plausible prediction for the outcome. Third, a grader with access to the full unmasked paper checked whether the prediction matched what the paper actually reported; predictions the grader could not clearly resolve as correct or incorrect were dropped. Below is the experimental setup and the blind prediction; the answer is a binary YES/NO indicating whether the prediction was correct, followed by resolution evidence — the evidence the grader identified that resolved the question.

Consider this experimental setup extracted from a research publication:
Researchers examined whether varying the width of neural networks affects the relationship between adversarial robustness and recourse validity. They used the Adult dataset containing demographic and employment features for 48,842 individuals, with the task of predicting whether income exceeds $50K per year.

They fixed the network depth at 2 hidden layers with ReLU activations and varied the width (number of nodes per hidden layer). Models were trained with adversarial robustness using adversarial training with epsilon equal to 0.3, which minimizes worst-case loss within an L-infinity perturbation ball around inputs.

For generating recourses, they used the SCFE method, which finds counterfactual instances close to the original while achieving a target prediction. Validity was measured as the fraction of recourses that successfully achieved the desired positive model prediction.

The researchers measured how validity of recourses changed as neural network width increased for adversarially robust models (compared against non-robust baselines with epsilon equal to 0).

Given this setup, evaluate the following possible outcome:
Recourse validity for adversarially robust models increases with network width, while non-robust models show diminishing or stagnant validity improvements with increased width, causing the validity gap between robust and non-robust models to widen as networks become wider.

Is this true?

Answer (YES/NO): NO